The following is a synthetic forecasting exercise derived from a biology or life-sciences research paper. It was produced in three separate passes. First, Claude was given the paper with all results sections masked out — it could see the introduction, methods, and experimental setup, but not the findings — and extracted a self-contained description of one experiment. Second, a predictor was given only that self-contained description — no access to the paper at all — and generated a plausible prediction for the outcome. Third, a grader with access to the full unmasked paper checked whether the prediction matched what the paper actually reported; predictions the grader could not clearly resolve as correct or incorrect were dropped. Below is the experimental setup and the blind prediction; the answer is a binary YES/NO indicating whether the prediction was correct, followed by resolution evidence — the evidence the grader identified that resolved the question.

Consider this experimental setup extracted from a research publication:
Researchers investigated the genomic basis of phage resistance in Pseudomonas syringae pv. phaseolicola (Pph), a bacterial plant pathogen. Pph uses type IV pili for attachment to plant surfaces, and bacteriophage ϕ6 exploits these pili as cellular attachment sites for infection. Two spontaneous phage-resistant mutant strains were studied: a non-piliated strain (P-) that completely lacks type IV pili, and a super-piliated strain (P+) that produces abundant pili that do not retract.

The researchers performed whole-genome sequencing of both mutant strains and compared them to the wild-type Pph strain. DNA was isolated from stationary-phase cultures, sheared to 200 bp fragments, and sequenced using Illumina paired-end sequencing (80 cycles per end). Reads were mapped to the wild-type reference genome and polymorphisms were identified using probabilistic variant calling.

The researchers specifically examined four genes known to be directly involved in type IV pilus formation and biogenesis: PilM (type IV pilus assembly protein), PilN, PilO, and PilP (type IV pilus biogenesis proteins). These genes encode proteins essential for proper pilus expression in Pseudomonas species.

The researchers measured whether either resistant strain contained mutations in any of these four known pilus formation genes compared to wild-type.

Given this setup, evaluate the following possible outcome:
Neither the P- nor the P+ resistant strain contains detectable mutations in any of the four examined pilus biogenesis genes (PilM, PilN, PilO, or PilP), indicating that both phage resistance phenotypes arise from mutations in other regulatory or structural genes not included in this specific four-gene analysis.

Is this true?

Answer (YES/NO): YES